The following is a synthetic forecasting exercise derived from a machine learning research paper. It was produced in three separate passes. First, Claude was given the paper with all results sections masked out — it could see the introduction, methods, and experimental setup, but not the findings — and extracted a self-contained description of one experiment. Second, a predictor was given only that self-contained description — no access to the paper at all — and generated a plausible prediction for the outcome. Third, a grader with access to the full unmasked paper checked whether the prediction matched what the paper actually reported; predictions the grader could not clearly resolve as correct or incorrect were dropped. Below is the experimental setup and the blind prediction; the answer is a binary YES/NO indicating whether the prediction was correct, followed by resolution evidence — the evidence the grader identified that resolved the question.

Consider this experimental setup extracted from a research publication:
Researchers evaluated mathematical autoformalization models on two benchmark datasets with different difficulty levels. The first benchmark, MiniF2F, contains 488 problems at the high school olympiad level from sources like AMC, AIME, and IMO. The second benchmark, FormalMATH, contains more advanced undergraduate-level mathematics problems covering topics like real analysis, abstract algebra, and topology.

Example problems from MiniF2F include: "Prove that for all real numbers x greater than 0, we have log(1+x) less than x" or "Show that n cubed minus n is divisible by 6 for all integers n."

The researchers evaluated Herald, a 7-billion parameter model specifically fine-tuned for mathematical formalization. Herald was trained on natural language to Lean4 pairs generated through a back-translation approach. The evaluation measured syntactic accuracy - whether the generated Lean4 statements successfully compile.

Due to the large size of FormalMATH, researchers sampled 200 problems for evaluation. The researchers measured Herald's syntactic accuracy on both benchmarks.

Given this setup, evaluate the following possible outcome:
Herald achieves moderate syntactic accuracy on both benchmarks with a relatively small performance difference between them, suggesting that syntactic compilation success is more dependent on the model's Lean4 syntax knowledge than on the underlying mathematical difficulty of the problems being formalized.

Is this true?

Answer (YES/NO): NO